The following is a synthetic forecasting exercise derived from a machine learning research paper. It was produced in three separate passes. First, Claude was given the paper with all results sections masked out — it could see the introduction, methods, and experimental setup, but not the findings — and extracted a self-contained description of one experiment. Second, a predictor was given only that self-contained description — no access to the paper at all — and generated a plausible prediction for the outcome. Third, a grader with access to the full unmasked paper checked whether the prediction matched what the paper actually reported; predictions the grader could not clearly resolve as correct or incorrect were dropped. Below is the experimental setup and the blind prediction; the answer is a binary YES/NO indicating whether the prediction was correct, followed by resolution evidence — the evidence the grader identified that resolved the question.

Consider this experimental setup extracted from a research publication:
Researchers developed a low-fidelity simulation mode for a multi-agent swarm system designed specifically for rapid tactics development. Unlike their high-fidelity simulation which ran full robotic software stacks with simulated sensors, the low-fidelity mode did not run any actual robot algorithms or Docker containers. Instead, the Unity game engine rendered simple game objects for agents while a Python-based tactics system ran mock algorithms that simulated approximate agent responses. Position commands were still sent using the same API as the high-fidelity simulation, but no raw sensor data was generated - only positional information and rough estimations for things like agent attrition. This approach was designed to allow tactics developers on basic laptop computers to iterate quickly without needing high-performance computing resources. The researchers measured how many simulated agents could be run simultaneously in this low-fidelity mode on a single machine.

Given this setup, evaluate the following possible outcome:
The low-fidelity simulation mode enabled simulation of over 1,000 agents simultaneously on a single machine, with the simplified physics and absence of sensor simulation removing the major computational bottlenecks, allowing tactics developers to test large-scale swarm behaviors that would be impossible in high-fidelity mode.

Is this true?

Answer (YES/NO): NO